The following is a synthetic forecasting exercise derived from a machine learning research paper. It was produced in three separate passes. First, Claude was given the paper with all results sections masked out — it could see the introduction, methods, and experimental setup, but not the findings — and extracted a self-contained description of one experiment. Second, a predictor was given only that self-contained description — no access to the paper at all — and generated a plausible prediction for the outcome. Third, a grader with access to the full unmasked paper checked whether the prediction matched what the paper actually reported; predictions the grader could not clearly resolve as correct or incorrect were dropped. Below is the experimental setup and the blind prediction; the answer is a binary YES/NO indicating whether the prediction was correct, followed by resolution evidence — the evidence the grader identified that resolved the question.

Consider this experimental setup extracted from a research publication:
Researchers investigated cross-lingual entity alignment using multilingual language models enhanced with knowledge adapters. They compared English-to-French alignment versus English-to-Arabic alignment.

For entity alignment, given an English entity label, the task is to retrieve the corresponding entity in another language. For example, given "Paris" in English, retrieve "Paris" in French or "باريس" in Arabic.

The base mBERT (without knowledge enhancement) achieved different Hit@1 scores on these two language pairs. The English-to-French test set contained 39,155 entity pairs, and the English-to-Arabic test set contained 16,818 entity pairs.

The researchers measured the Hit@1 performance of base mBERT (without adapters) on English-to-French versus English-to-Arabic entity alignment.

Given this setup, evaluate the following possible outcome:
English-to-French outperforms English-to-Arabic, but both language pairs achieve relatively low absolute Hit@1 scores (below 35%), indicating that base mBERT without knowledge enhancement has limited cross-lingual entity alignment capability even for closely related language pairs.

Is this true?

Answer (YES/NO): NO